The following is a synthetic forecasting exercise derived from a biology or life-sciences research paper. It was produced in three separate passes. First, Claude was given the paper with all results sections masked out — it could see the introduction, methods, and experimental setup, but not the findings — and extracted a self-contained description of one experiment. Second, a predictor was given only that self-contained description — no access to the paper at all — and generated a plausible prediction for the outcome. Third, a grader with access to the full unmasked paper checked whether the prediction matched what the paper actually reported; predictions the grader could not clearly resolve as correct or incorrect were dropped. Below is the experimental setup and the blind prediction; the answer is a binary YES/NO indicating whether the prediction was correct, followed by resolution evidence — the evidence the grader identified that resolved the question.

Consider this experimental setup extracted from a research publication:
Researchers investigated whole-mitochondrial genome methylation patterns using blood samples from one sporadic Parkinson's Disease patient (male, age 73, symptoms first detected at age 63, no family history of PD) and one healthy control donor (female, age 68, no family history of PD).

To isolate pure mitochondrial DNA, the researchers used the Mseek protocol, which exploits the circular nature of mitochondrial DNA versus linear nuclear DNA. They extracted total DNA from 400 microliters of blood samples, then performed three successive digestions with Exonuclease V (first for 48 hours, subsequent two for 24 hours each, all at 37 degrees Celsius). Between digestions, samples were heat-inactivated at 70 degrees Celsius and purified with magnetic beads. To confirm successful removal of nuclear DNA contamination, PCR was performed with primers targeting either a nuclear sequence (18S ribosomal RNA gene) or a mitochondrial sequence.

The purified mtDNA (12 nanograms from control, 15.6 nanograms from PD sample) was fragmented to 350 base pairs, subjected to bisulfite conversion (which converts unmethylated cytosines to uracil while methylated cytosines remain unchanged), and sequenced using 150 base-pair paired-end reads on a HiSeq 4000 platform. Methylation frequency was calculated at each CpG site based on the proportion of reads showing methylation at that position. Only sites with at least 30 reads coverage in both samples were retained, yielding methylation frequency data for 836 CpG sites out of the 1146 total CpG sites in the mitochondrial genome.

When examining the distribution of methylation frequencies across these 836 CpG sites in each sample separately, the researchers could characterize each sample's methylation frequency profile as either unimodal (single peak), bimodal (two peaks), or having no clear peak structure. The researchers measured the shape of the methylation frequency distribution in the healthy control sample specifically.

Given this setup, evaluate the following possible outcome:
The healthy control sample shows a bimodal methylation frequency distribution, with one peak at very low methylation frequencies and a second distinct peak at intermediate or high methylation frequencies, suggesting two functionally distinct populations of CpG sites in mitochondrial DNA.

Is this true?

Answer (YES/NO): YES